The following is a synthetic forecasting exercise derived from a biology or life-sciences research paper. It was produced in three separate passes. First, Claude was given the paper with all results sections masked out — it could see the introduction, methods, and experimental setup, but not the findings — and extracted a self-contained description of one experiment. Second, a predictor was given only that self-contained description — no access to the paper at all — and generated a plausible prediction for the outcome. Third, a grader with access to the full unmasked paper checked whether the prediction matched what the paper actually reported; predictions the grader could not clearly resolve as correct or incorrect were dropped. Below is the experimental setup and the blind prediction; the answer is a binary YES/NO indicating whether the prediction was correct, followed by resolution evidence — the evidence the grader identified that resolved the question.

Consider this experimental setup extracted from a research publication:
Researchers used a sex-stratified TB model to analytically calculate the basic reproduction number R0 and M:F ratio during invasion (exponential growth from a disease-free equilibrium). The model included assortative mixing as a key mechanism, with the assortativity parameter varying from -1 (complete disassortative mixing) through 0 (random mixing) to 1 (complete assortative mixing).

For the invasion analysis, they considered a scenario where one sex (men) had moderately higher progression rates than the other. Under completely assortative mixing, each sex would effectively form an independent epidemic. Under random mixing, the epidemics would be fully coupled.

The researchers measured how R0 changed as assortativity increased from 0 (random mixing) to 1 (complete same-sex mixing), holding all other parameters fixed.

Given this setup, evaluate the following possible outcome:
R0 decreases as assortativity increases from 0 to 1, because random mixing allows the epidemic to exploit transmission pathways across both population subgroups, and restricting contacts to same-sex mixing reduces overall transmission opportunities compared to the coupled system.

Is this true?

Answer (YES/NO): NO